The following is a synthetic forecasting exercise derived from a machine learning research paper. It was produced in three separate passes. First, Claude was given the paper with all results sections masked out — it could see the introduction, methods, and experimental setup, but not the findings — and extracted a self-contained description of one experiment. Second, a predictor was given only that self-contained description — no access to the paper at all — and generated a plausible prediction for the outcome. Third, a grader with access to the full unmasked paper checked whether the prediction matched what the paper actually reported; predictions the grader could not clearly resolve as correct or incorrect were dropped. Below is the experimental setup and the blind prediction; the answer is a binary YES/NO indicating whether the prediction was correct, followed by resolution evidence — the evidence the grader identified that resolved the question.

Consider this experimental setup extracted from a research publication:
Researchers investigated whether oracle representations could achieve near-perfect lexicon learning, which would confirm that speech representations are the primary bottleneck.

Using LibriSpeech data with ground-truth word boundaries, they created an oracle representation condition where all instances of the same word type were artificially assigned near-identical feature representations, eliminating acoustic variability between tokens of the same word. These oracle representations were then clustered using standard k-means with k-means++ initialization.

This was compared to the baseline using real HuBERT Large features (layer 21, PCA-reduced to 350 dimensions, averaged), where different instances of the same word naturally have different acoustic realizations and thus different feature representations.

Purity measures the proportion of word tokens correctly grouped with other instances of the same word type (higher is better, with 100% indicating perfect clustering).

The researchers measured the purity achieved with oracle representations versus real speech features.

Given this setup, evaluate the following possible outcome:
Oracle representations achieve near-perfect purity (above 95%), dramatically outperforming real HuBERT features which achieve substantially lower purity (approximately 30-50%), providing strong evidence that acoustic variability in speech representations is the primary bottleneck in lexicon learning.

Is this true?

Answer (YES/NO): NO